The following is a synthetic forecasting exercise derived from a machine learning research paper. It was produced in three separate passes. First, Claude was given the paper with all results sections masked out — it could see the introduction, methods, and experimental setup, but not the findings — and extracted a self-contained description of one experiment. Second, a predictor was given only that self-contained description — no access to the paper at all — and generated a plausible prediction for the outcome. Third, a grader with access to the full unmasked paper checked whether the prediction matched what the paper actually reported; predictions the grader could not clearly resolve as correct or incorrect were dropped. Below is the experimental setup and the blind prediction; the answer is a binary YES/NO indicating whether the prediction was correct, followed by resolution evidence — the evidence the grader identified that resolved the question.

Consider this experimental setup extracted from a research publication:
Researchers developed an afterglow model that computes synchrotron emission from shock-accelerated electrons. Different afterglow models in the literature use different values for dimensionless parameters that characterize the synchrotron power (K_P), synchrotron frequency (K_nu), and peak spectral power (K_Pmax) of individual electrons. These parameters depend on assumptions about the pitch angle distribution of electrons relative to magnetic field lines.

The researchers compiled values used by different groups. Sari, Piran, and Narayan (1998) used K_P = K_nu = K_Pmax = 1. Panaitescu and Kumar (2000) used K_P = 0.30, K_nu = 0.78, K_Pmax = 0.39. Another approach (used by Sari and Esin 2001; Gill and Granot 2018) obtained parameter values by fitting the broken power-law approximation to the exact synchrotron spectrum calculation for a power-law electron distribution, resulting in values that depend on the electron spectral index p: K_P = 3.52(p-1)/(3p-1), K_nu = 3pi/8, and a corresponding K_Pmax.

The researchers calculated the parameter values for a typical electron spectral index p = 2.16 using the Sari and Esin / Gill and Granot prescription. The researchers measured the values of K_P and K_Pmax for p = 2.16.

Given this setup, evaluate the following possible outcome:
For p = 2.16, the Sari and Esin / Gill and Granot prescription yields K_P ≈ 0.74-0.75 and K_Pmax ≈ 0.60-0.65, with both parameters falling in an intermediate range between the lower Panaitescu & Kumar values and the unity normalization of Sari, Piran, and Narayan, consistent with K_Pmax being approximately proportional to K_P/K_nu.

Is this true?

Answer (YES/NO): YES